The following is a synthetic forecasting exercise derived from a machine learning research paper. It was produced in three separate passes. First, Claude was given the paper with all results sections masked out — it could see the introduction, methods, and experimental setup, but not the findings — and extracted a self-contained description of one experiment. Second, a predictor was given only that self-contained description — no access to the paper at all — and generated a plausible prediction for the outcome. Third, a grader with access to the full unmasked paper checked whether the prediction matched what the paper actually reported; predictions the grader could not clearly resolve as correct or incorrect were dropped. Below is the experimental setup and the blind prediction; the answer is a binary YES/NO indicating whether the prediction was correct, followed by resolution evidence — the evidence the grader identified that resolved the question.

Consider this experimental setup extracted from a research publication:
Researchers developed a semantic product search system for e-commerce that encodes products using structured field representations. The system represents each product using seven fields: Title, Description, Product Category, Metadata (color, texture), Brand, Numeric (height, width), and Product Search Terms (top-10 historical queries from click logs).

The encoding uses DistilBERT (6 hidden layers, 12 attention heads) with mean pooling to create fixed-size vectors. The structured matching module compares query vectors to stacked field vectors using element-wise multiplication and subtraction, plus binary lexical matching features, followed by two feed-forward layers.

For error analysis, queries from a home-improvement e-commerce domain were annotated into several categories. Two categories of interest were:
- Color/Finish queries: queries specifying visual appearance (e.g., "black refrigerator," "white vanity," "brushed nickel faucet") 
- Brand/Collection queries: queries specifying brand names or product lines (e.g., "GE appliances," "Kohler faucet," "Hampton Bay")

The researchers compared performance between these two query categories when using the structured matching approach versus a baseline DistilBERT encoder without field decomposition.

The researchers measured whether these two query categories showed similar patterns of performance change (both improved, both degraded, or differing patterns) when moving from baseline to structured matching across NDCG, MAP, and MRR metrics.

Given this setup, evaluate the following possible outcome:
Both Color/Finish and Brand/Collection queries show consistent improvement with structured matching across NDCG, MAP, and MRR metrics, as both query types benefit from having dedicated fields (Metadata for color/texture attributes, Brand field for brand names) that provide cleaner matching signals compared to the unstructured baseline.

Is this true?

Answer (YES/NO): NO